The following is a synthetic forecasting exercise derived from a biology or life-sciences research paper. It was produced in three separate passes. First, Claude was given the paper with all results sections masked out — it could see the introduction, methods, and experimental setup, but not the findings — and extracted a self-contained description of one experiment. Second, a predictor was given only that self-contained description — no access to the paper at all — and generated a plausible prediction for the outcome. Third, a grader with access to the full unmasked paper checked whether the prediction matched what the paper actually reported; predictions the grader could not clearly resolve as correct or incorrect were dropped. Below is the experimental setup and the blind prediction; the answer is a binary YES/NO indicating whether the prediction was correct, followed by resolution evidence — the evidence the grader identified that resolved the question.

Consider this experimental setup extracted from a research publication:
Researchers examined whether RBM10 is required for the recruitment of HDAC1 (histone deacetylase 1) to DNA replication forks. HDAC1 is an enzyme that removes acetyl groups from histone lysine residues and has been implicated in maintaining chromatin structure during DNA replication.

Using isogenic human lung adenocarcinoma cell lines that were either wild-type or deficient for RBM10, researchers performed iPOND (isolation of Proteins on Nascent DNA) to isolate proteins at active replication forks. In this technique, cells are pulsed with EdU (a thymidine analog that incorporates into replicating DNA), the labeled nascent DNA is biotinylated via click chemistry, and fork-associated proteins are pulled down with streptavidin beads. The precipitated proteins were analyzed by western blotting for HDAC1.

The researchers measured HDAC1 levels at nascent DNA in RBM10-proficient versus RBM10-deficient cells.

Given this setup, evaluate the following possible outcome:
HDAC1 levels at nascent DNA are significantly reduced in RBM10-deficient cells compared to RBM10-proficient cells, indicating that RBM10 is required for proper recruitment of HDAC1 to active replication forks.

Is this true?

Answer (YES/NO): YES